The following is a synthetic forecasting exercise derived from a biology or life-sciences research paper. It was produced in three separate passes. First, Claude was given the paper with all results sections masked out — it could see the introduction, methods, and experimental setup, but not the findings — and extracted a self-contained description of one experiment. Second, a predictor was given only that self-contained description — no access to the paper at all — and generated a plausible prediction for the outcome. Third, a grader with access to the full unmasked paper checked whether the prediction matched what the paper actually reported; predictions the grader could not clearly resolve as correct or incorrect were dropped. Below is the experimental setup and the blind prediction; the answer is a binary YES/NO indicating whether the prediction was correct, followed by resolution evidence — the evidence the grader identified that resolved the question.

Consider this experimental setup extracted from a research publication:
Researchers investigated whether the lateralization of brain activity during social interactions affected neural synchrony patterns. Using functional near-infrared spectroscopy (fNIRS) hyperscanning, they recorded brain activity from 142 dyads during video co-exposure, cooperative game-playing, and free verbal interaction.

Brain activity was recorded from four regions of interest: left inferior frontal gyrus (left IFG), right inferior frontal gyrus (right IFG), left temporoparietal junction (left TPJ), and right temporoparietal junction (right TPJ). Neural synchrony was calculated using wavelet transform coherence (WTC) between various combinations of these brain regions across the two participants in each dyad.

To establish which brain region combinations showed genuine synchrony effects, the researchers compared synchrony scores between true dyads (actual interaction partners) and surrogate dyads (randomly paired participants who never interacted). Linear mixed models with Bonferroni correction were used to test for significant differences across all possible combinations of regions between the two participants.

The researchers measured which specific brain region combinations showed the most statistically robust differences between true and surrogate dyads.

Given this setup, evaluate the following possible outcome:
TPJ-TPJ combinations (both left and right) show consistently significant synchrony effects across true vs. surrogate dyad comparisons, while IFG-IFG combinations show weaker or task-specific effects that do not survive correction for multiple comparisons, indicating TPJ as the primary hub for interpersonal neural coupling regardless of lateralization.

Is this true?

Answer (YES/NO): NO